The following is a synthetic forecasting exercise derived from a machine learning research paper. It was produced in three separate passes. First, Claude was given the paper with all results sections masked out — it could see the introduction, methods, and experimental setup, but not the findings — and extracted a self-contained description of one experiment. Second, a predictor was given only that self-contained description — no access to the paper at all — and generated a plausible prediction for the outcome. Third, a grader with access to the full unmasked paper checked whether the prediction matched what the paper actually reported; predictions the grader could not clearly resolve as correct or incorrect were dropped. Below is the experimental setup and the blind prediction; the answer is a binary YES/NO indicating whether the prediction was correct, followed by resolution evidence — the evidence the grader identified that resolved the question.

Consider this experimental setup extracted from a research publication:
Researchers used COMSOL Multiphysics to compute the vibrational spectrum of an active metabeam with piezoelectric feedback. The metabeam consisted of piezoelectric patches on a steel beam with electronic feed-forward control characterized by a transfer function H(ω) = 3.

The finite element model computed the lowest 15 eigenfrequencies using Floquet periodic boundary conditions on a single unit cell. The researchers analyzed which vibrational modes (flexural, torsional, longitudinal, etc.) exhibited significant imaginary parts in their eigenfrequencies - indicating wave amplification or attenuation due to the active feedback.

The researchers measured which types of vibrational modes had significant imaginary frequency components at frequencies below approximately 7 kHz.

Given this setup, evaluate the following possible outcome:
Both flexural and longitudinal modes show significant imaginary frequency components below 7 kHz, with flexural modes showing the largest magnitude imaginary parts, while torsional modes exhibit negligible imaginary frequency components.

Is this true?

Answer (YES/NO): NO